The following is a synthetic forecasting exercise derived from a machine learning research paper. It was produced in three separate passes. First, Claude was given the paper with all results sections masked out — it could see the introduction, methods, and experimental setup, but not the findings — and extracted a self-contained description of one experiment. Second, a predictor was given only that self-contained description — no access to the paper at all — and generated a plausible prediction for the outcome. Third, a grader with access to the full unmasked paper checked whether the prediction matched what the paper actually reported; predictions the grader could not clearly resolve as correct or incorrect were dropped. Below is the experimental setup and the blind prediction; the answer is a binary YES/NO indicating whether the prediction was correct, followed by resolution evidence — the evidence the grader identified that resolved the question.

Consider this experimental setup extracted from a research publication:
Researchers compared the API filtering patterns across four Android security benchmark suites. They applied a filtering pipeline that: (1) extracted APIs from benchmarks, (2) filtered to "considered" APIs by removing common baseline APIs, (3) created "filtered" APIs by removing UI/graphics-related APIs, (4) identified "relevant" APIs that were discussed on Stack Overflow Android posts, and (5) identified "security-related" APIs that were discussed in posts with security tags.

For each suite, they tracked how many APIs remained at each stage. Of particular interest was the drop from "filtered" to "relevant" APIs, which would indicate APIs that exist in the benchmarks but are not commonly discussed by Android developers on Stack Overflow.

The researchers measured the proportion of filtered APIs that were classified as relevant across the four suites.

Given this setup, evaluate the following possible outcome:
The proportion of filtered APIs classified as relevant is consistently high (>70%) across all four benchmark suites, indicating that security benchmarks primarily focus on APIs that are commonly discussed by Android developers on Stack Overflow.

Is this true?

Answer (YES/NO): YES